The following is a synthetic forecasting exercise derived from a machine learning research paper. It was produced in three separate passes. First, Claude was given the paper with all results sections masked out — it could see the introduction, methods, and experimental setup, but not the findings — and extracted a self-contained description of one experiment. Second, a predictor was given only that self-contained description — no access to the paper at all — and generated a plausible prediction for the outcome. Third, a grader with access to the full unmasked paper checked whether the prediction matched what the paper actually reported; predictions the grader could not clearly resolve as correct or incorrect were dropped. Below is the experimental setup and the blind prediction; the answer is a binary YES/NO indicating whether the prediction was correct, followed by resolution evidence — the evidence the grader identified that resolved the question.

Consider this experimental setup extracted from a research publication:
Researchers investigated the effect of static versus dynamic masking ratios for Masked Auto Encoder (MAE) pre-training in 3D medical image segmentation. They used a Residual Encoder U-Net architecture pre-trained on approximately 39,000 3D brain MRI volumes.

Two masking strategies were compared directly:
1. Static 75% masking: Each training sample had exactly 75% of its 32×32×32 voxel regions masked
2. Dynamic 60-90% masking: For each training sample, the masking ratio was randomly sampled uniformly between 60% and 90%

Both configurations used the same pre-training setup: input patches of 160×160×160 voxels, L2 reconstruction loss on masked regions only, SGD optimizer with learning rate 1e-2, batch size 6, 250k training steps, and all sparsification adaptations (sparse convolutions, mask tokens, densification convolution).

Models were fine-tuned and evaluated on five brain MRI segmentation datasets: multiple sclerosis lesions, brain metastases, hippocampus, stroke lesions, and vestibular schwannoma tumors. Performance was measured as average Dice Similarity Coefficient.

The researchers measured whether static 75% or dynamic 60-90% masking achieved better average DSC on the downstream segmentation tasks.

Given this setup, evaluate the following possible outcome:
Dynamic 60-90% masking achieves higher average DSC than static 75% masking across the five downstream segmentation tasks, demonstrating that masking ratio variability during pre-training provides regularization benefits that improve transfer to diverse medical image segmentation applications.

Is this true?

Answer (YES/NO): NO